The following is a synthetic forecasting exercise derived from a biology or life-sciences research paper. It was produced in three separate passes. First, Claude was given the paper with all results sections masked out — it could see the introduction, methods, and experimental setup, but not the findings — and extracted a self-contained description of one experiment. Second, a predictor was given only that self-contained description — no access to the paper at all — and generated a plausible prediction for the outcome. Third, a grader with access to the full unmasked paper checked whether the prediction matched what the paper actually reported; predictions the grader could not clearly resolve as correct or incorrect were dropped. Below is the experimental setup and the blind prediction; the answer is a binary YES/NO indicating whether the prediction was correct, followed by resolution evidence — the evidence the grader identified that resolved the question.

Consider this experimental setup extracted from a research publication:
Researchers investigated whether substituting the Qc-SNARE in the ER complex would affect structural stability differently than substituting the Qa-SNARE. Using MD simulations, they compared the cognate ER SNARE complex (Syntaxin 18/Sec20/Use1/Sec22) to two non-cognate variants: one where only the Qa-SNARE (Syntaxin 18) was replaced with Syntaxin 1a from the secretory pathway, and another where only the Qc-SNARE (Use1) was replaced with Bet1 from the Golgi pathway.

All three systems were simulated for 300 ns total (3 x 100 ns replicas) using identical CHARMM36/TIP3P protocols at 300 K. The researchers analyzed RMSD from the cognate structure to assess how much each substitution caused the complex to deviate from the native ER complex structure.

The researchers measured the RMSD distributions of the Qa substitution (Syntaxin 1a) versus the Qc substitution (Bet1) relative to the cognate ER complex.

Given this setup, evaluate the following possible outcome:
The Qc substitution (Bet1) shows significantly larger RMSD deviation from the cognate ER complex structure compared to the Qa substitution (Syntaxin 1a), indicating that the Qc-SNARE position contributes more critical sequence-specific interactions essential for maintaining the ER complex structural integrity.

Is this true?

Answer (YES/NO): NO